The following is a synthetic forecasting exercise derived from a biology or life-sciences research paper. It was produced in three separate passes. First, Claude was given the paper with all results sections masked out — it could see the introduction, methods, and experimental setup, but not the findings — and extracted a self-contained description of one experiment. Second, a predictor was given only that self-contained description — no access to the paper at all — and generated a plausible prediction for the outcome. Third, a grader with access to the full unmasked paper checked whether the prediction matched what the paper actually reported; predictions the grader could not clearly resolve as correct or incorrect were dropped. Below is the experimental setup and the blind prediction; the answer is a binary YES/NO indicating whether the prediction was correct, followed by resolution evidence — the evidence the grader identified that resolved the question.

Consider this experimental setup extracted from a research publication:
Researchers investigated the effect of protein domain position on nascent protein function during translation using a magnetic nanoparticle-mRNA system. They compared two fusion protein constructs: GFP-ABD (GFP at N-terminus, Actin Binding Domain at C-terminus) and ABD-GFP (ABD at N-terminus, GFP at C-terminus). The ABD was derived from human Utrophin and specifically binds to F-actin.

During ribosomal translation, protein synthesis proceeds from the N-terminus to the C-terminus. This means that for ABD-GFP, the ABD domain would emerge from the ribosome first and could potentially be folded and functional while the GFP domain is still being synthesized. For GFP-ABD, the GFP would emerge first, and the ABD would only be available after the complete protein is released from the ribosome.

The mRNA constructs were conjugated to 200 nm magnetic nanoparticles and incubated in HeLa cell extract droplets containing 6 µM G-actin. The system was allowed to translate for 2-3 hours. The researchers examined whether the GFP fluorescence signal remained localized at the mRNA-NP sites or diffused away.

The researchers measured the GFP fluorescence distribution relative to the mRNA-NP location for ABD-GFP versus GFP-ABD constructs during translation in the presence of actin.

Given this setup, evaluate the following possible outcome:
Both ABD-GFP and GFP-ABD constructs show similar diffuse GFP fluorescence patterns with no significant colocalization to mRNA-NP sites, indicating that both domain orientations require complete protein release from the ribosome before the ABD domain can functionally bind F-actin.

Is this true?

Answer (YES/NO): NO